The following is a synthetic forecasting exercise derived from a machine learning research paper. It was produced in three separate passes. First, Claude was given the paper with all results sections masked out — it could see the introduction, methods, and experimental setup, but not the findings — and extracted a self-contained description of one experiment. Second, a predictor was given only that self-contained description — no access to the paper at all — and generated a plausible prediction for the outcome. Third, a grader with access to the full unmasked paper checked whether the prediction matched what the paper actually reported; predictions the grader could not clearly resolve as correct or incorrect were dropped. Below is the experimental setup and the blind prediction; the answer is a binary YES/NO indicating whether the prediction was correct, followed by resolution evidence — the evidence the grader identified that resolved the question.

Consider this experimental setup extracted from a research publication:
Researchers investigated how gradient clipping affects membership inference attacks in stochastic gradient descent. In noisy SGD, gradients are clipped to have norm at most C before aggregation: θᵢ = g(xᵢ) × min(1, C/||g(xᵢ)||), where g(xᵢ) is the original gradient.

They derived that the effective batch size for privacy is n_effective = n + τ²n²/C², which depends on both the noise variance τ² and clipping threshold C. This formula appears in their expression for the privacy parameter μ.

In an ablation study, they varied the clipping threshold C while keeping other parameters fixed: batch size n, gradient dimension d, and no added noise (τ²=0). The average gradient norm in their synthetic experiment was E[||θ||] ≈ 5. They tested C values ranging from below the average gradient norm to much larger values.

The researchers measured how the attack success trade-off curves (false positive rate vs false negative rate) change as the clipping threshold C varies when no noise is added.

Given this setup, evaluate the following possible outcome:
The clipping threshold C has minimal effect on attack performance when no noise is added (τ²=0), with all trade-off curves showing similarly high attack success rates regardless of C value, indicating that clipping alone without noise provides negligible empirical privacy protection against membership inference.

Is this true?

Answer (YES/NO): YES